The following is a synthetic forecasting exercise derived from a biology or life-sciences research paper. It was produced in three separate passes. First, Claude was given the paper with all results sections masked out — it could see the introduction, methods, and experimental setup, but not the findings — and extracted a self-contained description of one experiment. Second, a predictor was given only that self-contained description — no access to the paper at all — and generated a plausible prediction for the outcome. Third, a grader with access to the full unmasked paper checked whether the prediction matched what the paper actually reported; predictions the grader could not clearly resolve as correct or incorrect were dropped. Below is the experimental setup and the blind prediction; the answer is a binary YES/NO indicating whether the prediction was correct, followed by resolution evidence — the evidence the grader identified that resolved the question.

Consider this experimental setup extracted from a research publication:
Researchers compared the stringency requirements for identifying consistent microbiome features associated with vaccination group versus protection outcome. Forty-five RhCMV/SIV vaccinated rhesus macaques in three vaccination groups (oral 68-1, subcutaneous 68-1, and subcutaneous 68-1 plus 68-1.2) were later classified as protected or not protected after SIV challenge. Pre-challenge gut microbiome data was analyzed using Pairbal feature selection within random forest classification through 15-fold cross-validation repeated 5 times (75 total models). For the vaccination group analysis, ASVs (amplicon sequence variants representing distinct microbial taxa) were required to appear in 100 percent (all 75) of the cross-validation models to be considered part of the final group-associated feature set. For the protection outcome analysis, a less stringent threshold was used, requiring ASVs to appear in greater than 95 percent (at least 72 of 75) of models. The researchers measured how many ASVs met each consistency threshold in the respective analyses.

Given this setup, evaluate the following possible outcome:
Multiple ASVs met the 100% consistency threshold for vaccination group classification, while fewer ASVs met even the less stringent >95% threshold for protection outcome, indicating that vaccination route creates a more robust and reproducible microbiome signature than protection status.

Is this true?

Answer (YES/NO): YES